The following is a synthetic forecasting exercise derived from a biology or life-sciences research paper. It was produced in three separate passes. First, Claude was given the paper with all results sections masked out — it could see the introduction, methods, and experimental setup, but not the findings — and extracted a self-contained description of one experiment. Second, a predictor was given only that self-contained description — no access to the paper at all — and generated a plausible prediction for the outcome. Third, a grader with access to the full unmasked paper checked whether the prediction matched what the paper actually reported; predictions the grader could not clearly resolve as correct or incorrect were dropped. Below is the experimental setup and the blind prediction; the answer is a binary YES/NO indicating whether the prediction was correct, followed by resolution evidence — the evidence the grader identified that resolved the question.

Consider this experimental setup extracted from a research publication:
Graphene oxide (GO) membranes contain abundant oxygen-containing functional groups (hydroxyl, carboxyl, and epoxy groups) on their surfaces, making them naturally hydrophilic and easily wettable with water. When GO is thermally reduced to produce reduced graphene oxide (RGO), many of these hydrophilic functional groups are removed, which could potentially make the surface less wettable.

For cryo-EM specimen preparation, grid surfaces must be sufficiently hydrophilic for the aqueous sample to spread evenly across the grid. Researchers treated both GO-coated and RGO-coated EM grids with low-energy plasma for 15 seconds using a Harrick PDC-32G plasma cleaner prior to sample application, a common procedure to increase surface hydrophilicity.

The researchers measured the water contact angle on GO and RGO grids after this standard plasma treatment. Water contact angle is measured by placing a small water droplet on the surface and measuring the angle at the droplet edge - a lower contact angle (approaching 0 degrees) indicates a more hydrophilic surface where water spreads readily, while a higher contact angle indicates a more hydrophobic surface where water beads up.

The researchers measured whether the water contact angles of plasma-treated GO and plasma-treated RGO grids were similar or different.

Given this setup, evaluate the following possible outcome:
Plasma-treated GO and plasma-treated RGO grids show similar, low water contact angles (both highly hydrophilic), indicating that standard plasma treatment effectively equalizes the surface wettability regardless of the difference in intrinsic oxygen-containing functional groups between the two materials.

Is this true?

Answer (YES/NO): NO